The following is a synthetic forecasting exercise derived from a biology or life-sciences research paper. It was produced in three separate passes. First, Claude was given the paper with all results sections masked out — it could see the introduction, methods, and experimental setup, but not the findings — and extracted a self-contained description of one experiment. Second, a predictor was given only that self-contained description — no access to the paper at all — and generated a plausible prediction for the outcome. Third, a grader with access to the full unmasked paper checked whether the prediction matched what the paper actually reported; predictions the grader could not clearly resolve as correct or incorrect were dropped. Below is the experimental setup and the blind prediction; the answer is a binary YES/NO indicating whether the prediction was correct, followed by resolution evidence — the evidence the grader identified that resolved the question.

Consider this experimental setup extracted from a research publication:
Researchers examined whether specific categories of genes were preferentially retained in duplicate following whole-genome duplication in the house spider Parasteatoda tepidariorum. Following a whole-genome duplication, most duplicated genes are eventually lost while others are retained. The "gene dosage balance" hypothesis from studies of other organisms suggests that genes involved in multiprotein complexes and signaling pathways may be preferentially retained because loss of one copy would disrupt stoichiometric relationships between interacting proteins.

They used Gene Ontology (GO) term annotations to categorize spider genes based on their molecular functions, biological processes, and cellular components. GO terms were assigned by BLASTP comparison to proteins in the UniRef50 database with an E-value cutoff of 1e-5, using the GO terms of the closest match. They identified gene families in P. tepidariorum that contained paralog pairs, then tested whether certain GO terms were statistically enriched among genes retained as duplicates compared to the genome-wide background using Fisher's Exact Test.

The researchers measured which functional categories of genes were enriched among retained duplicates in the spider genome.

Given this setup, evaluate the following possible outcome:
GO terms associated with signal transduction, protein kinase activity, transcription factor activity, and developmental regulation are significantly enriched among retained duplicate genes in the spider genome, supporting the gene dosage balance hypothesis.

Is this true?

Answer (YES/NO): NO